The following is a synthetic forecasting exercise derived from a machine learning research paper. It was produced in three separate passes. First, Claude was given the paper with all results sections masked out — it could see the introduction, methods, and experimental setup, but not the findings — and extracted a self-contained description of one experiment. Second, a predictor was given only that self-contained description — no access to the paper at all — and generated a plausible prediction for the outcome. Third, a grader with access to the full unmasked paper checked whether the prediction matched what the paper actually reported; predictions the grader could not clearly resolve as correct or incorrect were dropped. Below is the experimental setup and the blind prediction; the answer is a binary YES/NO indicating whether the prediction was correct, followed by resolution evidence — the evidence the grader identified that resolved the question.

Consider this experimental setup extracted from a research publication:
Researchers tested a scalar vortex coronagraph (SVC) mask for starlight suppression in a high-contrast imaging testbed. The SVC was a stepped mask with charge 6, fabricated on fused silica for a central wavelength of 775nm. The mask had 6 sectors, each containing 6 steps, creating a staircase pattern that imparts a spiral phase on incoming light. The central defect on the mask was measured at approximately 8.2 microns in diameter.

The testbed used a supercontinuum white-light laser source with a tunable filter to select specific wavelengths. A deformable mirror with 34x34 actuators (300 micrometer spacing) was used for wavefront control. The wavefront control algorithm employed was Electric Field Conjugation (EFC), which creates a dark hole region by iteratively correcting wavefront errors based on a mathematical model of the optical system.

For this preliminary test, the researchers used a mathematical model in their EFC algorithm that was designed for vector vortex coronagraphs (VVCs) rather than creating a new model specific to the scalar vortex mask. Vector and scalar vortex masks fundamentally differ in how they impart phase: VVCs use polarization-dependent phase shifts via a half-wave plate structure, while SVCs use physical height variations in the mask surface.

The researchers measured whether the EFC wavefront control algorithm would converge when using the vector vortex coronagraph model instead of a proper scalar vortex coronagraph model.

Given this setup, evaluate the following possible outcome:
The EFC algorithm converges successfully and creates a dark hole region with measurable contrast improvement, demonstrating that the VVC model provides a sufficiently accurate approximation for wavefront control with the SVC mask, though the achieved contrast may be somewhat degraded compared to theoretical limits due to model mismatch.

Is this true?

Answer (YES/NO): YES